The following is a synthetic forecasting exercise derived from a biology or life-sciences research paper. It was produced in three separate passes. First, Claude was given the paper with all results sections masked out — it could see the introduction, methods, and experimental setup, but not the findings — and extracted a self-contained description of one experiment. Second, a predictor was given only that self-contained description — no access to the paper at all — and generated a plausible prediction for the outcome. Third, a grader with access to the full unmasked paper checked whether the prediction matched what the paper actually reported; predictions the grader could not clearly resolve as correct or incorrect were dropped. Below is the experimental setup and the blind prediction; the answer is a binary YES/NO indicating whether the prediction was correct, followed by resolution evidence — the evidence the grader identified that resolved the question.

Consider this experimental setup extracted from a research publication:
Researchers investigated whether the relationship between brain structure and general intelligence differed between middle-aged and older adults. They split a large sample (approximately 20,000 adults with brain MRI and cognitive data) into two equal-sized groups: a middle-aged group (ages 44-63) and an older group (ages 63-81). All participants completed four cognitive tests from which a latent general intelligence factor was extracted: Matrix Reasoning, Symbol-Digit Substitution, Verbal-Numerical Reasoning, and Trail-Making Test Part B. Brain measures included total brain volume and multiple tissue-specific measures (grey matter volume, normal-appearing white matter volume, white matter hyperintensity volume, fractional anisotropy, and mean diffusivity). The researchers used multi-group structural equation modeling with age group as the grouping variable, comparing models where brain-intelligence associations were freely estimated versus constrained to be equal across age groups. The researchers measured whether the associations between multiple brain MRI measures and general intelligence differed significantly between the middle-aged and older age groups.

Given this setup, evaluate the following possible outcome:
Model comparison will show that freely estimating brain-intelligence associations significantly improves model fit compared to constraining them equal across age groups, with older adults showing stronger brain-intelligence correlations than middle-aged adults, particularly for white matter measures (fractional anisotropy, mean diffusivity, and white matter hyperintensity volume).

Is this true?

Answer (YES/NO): NO